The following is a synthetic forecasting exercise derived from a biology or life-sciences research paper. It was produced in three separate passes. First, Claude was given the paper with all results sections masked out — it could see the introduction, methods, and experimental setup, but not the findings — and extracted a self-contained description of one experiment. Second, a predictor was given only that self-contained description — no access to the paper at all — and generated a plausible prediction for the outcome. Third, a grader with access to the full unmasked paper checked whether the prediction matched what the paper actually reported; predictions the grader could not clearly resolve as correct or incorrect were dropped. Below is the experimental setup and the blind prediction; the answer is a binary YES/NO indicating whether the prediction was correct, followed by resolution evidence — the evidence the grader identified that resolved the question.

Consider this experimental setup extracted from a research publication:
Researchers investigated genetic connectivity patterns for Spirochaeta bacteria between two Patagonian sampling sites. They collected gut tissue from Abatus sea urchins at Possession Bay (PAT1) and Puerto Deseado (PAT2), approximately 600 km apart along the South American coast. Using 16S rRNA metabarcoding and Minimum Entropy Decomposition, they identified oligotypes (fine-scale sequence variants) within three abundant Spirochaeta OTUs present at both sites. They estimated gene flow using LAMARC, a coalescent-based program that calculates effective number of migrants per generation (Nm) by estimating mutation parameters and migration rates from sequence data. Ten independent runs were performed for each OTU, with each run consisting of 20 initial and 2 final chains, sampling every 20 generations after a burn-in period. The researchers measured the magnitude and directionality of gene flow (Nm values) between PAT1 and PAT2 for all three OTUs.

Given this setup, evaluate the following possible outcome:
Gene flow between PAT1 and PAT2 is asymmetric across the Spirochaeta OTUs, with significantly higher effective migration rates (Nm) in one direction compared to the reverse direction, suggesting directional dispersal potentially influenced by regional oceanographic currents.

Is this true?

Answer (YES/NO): YES